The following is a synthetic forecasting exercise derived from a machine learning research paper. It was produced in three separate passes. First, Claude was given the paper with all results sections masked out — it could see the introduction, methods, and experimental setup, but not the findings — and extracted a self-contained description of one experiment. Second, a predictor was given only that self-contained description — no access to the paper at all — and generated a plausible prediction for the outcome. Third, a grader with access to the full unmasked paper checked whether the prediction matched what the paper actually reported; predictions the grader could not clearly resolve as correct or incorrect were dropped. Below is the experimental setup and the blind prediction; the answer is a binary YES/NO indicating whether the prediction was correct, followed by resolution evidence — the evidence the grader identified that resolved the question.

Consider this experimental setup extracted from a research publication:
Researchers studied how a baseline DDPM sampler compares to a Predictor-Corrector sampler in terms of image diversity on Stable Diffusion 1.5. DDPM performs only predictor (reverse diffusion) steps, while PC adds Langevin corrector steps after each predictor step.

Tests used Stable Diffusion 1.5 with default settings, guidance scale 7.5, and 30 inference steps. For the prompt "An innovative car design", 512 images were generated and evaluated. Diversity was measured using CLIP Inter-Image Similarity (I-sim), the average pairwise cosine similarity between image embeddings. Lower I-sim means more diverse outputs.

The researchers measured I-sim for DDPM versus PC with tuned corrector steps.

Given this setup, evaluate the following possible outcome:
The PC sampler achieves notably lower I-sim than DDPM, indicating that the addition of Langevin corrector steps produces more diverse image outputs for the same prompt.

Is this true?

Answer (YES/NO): NO